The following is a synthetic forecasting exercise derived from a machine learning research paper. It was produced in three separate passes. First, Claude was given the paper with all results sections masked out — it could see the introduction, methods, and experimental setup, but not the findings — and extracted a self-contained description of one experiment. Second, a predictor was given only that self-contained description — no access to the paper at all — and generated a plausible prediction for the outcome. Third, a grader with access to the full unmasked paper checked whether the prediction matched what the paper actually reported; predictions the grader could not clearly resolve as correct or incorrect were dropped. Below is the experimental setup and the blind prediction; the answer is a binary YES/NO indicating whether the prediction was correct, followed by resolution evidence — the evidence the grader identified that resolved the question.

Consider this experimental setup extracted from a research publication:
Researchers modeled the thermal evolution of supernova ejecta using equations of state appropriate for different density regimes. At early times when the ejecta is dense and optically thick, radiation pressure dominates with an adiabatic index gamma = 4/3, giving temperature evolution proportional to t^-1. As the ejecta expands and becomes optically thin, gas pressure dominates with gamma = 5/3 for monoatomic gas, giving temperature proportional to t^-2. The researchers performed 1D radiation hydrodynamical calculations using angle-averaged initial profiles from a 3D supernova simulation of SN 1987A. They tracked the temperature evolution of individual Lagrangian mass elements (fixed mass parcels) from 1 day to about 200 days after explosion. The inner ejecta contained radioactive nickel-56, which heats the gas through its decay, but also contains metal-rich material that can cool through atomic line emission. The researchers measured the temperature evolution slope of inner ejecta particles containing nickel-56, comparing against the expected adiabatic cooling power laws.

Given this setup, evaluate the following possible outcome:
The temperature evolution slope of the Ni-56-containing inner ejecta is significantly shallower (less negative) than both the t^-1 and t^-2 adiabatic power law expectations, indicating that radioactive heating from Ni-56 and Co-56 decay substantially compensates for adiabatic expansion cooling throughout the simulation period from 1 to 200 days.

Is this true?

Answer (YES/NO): NO